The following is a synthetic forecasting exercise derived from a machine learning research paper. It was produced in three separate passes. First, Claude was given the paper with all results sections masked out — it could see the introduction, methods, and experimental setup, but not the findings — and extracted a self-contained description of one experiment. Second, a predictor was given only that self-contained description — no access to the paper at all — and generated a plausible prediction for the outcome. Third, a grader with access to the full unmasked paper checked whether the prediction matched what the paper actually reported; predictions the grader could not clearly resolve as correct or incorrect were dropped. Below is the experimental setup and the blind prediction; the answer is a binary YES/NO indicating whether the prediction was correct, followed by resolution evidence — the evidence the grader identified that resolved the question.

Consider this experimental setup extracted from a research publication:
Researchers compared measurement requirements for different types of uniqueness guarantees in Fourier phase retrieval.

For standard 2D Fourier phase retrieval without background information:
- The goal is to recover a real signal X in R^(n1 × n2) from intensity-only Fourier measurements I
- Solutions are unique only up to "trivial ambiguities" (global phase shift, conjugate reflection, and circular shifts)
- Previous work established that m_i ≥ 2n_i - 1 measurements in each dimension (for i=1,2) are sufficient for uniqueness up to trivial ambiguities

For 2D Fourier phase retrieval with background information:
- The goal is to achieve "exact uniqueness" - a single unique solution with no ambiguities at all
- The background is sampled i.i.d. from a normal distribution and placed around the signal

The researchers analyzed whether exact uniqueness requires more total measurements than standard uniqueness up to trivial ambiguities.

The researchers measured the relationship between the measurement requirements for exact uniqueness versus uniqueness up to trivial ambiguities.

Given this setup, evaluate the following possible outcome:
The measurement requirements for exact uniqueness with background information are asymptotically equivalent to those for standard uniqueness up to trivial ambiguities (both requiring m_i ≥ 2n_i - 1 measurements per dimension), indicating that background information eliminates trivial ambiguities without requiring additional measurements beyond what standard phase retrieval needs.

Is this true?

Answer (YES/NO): NO